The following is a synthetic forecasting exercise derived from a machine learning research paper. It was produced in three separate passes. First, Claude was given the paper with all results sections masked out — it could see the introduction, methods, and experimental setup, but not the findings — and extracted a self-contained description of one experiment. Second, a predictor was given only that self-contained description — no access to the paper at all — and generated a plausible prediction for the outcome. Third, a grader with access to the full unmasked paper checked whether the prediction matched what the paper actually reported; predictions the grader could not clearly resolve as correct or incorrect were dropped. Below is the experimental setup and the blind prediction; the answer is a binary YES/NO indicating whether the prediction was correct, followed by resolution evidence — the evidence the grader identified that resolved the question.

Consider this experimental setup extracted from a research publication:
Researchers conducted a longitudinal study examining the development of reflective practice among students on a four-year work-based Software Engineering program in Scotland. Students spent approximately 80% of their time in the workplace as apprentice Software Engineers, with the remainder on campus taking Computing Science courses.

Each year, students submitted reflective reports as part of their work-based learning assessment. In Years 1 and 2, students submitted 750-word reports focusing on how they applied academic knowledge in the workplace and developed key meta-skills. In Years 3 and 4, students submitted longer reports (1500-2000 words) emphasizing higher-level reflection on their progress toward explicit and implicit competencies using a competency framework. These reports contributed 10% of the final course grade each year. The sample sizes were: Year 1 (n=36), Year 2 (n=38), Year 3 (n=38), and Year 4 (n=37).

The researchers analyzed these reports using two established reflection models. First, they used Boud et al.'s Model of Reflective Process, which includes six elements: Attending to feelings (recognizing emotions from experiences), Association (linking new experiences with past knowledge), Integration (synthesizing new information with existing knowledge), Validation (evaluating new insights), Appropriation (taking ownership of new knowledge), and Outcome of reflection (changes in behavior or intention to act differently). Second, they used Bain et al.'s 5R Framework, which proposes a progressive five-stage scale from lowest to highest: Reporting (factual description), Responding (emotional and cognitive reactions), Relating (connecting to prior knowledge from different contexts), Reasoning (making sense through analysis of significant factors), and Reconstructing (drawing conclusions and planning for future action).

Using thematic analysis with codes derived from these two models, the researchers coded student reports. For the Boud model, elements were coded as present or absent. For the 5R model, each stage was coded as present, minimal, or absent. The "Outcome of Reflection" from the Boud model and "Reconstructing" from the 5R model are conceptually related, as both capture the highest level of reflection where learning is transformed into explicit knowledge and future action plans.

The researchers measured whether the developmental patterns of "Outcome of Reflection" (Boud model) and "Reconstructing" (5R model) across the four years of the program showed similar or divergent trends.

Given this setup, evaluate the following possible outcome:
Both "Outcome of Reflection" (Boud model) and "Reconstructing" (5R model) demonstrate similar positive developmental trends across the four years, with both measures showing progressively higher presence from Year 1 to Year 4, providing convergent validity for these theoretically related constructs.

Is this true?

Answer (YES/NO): YES